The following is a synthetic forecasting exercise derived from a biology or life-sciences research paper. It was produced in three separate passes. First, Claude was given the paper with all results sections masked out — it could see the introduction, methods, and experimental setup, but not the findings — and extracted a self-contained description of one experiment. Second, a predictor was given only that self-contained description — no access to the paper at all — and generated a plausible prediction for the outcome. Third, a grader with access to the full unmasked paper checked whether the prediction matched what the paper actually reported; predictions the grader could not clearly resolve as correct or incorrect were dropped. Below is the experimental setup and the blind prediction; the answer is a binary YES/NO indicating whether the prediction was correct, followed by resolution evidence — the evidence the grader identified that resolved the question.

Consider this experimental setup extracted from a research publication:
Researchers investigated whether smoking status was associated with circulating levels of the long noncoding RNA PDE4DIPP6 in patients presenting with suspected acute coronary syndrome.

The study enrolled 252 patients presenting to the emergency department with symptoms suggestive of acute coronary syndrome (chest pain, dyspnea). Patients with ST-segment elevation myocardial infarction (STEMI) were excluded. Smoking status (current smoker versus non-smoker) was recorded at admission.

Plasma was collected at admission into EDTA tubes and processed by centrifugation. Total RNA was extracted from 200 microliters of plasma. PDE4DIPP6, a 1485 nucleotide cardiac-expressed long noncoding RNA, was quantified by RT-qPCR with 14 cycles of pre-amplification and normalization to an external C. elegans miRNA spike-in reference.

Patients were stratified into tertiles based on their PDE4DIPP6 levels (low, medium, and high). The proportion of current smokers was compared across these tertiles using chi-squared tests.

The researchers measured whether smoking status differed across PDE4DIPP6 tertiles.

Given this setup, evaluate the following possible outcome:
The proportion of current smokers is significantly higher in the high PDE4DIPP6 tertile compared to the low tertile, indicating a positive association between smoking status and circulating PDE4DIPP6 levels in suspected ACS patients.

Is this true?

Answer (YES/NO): NO